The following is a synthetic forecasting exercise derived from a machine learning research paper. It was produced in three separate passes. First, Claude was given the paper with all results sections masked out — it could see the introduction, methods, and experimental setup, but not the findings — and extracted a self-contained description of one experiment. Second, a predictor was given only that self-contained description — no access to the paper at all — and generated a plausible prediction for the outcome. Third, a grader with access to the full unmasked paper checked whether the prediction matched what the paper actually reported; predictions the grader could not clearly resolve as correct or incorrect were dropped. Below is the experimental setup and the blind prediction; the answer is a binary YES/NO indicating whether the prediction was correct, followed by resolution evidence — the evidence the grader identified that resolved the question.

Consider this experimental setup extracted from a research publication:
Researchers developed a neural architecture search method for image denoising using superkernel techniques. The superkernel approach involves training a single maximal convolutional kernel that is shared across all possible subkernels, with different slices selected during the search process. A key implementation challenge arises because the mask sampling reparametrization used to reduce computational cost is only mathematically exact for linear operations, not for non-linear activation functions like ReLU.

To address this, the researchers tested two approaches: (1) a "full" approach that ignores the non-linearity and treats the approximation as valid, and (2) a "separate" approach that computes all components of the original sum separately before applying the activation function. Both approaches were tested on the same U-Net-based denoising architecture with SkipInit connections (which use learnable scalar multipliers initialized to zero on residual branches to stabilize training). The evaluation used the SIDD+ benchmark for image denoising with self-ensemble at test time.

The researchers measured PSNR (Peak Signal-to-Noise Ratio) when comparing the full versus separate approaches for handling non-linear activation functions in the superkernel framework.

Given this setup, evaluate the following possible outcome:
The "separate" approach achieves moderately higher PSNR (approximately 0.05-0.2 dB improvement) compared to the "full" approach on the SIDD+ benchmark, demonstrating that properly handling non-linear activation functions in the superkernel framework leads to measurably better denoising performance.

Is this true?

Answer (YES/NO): NO